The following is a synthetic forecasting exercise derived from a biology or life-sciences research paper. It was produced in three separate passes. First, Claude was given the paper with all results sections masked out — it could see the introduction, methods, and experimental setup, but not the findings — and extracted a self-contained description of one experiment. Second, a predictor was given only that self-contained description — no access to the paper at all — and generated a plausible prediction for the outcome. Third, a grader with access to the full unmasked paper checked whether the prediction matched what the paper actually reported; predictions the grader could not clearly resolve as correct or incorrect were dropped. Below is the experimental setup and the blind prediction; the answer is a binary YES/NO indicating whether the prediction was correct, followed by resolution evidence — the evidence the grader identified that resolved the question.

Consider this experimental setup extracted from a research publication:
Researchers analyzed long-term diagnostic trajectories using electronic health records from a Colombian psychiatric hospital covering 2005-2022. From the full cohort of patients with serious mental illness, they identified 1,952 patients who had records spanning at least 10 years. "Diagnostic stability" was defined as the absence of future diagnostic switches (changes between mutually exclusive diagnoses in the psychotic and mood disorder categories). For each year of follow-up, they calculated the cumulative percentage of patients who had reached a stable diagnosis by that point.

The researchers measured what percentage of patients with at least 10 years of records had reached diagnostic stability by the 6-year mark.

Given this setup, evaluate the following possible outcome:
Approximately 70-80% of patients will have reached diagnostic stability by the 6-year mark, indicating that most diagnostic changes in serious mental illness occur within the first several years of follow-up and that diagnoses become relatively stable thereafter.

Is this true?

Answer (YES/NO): NO